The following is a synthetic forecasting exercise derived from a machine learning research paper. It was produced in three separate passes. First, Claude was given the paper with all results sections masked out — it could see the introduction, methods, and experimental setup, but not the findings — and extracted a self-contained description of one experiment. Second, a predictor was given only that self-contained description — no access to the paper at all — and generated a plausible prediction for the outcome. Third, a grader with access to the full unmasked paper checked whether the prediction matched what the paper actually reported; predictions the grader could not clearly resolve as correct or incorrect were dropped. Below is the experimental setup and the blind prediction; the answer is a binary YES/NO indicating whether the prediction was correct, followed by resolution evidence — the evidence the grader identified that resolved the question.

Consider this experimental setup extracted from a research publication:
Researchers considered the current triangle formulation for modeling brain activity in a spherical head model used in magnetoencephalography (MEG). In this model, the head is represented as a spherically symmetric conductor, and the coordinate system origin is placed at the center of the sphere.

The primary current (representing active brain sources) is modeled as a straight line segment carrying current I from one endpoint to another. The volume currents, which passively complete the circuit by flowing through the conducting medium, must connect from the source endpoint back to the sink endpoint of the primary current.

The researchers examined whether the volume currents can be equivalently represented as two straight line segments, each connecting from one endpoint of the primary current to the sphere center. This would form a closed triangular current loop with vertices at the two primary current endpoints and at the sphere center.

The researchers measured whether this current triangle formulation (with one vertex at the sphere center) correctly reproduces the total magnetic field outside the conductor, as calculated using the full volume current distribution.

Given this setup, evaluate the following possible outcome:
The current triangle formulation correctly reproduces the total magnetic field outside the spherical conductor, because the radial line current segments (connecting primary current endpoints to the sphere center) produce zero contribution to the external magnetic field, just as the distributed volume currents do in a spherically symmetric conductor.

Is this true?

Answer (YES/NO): YES